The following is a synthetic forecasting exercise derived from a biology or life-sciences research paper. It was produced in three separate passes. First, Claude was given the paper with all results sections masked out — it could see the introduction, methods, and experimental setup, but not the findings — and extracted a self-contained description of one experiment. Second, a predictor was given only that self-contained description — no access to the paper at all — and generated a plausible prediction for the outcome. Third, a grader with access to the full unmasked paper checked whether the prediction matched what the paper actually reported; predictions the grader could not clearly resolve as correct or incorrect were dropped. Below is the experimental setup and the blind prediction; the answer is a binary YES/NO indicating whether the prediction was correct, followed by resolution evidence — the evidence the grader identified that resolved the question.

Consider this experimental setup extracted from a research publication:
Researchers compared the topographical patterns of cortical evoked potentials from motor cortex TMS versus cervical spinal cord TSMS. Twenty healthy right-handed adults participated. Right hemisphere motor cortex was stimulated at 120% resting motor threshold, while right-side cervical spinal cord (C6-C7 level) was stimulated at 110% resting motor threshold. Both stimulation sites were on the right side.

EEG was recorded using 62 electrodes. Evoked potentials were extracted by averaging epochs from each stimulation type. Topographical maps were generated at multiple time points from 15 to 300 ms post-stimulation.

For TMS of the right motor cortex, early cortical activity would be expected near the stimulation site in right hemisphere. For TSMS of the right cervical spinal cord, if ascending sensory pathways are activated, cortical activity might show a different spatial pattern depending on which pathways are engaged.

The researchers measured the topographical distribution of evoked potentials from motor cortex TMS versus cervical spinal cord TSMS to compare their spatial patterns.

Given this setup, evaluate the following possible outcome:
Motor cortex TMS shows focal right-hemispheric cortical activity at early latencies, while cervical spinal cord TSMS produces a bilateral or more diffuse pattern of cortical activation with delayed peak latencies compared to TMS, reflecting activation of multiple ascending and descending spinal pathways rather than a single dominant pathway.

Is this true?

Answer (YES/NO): NO